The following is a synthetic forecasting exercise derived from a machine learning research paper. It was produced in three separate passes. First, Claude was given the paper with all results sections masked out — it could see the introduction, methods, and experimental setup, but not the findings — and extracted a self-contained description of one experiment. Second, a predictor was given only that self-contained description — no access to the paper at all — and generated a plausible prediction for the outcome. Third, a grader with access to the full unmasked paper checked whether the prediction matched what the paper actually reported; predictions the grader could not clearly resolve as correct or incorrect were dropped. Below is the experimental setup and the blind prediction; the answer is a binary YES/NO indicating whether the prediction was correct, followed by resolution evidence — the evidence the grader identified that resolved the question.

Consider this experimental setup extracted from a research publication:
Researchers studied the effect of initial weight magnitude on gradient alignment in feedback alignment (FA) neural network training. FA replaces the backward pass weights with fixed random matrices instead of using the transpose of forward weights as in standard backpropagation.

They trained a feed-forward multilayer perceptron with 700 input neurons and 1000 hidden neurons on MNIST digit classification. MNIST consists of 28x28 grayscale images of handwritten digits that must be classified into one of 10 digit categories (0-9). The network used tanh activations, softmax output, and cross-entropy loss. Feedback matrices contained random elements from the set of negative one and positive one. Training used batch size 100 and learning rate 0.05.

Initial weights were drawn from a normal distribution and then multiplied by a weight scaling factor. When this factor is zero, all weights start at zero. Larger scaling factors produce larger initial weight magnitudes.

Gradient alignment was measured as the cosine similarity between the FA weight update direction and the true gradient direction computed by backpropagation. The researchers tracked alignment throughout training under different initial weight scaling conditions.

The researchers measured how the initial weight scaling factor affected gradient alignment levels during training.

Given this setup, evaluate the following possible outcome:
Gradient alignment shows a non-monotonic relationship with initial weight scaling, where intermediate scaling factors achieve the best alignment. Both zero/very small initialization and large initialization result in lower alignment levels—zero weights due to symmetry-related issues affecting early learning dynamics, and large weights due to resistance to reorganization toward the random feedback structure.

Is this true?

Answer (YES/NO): NO